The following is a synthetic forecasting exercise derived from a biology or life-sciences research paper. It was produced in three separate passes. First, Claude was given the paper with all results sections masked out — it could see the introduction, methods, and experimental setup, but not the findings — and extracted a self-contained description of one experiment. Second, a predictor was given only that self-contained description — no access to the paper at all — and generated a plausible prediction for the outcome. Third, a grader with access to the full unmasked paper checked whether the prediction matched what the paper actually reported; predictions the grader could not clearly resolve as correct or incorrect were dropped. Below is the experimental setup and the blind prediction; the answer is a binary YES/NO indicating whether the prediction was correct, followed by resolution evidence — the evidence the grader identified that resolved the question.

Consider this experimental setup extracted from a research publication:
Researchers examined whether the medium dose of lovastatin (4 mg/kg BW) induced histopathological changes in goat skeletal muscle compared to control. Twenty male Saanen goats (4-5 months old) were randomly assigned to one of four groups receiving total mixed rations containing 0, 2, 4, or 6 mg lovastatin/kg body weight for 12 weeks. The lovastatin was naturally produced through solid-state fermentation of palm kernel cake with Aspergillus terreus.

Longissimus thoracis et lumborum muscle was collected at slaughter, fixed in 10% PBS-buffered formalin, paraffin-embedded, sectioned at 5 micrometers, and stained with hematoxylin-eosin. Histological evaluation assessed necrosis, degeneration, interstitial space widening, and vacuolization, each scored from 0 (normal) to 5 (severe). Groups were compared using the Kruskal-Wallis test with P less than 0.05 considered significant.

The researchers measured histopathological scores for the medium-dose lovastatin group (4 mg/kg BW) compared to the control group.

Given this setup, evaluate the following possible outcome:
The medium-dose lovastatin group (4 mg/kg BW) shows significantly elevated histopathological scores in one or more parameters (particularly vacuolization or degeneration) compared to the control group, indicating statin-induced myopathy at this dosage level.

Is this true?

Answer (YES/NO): YES